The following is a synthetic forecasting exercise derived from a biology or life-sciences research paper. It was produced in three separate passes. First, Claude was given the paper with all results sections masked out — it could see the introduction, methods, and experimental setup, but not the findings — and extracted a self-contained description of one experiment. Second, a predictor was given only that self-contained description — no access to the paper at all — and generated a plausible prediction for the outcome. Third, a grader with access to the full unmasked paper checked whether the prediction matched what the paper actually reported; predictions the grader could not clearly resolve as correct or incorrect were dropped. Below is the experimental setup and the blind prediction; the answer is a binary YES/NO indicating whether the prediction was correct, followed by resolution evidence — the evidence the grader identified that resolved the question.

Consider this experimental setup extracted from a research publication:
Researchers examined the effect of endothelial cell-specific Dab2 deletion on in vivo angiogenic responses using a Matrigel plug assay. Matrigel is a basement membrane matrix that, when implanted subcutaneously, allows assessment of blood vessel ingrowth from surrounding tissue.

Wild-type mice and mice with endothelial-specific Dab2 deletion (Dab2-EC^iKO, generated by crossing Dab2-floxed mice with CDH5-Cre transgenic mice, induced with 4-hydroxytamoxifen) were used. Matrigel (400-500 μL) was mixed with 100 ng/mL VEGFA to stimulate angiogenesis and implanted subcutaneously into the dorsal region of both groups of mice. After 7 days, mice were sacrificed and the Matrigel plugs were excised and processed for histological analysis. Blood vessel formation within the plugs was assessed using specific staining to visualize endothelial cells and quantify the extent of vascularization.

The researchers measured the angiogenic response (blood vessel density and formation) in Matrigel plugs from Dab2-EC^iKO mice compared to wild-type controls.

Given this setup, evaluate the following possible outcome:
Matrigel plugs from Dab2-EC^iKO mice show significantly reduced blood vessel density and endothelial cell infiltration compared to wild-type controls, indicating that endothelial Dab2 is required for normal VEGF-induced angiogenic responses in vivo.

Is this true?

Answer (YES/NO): YES